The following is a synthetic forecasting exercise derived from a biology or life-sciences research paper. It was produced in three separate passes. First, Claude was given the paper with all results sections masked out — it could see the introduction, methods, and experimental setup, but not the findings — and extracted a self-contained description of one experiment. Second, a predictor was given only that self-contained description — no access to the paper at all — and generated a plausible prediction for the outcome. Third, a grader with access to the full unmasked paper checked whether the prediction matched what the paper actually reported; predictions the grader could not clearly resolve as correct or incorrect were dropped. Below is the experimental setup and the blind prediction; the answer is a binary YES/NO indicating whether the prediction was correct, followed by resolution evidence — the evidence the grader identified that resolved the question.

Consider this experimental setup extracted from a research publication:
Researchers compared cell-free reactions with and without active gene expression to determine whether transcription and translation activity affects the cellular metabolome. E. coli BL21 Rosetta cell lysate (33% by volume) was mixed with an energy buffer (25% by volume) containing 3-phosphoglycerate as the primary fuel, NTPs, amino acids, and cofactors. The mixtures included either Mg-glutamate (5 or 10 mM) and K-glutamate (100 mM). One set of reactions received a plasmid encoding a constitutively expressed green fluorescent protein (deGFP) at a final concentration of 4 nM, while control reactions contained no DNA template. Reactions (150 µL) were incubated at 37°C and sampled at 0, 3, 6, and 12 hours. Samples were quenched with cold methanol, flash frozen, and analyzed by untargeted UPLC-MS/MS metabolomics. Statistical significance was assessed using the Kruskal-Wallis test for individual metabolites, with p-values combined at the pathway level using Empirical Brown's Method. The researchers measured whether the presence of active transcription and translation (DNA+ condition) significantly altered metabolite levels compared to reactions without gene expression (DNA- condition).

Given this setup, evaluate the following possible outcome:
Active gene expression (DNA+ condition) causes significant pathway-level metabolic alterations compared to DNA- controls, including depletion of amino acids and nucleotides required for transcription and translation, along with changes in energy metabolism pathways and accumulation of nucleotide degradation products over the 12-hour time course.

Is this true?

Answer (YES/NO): NO